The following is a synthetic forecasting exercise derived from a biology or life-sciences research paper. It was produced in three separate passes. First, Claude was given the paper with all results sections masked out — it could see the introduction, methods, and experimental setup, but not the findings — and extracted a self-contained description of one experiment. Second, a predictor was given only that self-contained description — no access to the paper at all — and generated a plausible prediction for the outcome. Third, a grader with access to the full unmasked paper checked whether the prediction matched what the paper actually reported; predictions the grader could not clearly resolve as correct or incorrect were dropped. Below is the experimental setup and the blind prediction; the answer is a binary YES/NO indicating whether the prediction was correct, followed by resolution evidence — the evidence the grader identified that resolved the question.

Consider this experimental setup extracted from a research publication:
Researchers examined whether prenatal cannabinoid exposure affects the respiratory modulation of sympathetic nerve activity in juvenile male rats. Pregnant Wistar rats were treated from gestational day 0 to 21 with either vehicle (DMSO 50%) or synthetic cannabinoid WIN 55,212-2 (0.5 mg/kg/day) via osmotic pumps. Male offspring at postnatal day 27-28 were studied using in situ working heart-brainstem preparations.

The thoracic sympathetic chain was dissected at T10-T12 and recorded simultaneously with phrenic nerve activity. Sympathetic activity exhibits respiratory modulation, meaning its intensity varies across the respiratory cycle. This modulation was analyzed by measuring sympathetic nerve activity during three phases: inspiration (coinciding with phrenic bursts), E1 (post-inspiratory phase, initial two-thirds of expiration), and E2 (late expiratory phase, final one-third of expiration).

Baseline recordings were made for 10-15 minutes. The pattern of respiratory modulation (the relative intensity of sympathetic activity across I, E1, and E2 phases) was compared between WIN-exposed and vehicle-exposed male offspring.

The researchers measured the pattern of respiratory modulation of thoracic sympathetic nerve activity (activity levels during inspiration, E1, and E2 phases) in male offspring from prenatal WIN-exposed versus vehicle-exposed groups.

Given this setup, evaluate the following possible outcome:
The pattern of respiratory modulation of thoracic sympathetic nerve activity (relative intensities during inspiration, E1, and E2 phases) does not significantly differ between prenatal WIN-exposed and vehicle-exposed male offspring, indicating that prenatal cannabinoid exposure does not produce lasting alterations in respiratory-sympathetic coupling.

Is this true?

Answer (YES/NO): YES